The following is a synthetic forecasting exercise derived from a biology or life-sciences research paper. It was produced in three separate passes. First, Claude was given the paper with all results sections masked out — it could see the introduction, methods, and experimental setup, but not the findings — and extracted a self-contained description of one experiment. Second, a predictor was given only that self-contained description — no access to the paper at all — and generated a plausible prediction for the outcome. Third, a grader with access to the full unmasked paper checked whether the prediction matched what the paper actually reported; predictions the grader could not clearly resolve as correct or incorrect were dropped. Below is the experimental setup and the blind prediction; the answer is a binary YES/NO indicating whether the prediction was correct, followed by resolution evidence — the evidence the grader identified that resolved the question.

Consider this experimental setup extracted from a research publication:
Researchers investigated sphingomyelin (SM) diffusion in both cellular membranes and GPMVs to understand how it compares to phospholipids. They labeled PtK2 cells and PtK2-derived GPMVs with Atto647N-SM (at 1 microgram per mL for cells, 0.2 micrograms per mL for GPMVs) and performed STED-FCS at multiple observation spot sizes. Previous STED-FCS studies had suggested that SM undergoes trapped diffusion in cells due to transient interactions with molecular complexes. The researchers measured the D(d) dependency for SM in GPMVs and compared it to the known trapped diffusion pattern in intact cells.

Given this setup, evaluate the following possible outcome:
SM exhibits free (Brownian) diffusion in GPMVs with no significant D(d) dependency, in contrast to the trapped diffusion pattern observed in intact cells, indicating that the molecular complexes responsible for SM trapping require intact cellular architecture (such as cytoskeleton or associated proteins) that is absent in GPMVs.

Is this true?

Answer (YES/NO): YES